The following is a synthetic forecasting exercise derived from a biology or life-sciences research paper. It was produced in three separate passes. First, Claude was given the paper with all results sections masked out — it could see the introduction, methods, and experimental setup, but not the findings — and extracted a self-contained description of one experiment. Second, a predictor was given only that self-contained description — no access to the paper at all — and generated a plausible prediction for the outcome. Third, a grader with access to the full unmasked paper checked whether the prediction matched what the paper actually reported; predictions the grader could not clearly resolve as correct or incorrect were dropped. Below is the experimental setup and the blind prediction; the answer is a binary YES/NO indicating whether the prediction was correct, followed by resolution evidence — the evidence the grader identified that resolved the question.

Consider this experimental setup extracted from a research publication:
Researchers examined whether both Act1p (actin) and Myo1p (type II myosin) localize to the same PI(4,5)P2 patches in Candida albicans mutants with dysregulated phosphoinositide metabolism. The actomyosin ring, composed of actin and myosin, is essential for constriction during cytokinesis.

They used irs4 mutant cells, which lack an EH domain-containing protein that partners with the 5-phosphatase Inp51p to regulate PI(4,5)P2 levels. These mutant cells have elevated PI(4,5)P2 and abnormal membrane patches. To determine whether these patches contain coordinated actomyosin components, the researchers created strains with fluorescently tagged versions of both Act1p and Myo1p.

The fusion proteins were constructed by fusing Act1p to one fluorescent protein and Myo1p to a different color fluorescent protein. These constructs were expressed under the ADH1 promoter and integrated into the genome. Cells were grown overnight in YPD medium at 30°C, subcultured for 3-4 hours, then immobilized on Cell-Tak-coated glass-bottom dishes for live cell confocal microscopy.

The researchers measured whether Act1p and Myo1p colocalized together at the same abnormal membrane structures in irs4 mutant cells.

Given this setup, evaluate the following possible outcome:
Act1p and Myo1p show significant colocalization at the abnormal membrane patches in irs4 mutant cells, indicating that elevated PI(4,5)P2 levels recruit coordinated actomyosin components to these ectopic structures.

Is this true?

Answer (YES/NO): YES